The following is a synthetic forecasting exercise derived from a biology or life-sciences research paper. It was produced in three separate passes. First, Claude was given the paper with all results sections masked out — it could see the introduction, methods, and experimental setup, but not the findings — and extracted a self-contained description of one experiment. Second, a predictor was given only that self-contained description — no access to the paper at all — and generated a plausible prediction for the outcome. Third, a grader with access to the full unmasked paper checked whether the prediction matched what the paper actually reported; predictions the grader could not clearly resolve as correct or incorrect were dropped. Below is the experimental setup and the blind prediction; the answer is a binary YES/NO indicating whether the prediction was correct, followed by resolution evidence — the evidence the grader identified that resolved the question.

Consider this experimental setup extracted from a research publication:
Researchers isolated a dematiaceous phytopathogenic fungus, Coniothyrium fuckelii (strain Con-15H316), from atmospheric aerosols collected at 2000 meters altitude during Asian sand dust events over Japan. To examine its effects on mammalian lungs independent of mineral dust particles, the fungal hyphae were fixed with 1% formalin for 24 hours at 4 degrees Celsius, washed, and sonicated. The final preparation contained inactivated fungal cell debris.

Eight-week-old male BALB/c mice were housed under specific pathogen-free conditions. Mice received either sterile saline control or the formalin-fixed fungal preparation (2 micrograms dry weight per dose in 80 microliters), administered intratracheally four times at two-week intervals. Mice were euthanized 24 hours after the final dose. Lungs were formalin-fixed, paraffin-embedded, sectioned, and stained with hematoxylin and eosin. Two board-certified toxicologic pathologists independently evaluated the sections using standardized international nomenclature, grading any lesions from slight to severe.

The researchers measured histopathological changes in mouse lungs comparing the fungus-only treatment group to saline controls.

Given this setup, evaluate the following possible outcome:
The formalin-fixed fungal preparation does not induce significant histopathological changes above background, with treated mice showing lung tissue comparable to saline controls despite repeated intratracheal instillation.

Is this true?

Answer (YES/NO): NO